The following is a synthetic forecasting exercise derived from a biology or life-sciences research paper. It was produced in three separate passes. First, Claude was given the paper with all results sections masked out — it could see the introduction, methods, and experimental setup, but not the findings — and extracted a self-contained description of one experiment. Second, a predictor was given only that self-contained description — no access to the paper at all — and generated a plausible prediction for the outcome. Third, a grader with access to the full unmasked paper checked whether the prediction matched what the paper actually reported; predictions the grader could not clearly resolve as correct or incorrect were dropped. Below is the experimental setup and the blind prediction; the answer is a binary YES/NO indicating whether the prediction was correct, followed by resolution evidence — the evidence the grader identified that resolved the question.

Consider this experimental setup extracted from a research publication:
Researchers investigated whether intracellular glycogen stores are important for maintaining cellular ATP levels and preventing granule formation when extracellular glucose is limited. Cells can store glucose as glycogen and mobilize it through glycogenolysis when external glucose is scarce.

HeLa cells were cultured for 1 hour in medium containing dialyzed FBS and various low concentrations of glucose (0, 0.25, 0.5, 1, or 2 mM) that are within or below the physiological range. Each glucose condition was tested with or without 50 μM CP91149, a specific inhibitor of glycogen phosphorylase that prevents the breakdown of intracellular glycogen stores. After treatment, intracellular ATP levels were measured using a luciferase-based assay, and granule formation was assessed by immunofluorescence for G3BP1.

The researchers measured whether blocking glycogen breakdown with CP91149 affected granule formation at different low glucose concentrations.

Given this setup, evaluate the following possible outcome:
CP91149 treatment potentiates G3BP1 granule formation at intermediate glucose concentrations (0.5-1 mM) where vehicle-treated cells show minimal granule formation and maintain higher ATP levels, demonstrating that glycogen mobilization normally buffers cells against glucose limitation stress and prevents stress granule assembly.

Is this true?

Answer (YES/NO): YES